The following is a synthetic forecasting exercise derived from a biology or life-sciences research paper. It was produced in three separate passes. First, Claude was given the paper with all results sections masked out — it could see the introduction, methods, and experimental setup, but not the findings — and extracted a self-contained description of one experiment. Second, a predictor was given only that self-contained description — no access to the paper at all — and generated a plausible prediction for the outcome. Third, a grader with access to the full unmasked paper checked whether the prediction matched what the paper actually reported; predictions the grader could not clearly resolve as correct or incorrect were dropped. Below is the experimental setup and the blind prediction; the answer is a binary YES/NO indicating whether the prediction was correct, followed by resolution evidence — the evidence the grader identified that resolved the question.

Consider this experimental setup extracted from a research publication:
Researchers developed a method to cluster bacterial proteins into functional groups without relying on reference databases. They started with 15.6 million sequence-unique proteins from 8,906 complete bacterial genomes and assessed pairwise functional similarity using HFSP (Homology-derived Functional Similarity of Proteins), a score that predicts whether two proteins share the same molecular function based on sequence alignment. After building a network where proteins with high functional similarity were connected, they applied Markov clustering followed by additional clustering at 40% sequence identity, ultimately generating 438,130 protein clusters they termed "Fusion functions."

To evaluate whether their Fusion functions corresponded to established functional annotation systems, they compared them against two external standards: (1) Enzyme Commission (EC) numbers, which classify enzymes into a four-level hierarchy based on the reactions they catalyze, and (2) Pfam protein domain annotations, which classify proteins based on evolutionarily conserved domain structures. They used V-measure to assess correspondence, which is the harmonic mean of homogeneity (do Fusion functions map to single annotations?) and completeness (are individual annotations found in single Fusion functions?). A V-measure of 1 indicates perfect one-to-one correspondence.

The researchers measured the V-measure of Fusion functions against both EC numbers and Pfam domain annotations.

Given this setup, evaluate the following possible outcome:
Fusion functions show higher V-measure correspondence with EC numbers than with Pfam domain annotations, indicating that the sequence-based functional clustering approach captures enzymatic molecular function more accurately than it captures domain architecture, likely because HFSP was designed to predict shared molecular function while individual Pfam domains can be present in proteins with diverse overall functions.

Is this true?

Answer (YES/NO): YES